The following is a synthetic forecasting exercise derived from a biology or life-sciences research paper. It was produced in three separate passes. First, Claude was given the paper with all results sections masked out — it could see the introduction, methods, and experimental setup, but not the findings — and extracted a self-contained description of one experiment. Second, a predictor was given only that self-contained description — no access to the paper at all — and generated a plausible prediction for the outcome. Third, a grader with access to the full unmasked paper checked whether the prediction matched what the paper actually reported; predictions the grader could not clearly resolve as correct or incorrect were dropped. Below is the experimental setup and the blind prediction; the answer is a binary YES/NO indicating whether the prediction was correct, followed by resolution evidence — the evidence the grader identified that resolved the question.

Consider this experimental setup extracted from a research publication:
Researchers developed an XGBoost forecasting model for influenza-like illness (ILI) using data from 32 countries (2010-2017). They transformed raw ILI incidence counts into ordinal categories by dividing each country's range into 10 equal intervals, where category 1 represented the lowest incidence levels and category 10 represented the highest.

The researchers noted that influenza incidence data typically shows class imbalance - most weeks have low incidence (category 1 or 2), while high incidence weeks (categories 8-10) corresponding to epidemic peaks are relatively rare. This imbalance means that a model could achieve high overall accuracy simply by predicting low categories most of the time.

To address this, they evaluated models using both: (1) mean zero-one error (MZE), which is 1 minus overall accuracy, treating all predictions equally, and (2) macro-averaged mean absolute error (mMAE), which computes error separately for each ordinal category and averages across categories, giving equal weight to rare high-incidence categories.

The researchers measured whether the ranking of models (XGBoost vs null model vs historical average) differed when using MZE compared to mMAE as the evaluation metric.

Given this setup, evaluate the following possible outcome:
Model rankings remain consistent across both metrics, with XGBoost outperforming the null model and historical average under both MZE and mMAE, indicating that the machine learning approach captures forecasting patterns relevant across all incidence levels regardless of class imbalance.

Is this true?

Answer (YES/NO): YES